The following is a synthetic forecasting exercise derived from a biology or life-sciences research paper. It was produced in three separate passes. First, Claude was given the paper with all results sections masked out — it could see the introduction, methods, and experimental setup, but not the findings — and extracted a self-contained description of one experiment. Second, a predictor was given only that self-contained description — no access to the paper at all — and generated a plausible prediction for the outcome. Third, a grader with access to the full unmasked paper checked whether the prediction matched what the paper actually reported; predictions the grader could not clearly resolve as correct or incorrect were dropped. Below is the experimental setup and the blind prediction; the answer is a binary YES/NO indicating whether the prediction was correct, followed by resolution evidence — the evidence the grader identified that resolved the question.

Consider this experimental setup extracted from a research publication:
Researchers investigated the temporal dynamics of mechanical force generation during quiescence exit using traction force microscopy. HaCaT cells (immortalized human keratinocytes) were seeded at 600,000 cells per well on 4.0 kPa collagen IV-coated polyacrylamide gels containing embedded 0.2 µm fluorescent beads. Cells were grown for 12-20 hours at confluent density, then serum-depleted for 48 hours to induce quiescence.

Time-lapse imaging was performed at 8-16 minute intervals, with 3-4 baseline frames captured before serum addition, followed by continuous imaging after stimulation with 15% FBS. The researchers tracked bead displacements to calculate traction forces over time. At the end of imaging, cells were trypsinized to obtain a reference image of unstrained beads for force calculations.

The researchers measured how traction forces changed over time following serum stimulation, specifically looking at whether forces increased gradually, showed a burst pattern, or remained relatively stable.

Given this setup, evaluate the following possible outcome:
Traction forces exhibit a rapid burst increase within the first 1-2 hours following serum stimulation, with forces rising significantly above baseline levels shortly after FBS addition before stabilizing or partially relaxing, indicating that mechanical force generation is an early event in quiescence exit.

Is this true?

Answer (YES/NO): YES